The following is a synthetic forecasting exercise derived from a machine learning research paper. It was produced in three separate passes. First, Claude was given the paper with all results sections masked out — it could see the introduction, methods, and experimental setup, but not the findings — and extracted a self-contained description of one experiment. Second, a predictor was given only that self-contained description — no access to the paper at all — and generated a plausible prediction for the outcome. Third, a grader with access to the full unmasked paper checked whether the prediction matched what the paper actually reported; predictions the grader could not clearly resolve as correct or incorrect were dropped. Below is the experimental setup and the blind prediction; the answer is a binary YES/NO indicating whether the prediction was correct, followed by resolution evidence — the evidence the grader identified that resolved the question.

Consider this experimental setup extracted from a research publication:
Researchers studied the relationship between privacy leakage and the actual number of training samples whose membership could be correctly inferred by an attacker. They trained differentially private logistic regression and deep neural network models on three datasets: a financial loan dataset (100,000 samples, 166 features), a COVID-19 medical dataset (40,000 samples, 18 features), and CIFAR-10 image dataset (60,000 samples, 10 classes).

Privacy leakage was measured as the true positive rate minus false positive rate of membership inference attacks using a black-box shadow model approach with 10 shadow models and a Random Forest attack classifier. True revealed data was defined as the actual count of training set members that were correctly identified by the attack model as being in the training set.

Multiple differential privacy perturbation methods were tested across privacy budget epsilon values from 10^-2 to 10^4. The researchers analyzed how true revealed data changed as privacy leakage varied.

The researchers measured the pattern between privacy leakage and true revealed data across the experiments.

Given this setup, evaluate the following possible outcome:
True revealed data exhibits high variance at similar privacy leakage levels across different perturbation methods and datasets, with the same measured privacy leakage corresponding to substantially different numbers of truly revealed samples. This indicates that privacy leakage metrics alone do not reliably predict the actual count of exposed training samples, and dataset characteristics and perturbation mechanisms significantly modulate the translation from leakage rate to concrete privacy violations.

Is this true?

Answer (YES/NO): NO